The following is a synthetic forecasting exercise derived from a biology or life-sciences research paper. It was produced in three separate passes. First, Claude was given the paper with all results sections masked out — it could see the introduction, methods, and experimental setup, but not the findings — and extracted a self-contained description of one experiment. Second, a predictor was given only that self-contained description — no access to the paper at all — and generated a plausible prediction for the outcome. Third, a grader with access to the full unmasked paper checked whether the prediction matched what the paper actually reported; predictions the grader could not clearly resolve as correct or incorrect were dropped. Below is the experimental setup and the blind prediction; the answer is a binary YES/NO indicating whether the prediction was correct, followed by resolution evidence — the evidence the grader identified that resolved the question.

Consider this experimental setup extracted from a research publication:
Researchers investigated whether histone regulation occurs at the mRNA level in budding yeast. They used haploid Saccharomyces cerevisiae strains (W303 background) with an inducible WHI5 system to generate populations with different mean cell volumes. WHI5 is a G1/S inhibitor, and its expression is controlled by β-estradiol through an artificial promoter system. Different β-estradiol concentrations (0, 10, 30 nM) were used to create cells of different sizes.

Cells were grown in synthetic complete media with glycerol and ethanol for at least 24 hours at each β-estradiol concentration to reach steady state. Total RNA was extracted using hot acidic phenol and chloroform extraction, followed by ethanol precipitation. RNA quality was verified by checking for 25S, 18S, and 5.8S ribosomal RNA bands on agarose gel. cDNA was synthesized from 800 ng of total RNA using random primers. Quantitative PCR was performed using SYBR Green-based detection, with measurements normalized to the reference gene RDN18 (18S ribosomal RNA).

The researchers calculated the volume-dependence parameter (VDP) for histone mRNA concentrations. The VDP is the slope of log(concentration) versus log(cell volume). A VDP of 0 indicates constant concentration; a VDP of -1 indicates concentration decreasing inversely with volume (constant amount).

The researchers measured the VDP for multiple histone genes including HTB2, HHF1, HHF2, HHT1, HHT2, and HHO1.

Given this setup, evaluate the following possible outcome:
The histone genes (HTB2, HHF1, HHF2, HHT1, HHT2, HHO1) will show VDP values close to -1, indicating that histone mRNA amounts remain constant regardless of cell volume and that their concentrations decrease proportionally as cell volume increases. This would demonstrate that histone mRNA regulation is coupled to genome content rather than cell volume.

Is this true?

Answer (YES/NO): YES